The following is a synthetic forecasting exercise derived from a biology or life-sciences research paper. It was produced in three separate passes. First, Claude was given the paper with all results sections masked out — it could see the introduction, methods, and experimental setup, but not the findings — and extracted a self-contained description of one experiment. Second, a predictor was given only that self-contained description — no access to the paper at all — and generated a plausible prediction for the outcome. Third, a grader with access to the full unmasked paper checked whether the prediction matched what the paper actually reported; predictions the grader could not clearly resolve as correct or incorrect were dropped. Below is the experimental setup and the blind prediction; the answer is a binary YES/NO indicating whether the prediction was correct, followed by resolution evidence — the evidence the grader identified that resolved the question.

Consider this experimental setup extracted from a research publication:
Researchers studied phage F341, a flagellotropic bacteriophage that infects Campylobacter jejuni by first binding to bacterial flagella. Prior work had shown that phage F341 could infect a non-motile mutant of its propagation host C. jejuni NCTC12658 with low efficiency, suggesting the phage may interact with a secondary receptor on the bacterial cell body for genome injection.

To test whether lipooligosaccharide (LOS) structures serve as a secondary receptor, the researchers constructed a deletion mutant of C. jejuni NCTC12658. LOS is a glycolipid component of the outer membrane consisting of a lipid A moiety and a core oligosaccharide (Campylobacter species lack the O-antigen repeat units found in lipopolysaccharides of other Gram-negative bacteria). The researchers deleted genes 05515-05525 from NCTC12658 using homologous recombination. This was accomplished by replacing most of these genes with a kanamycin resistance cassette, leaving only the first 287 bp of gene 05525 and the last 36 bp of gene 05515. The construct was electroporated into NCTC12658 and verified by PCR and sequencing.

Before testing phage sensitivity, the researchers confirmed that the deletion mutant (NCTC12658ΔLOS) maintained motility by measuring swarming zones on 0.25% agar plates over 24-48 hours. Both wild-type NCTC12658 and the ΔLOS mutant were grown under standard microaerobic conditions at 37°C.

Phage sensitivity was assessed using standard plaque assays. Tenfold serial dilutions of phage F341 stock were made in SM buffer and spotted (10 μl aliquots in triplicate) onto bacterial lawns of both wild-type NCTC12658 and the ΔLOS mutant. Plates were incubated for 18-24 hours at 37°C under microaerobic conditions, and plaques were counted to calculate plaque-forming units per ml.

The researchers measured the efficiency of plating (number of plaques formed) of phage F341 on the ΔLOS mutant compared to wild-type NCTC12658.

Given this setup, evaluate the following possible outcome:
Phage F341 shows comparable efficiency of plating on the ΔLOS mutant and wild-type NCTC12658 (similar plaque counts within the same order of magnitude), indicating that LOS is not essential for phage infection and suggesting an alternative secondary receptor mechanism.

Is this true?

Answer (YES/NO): NO